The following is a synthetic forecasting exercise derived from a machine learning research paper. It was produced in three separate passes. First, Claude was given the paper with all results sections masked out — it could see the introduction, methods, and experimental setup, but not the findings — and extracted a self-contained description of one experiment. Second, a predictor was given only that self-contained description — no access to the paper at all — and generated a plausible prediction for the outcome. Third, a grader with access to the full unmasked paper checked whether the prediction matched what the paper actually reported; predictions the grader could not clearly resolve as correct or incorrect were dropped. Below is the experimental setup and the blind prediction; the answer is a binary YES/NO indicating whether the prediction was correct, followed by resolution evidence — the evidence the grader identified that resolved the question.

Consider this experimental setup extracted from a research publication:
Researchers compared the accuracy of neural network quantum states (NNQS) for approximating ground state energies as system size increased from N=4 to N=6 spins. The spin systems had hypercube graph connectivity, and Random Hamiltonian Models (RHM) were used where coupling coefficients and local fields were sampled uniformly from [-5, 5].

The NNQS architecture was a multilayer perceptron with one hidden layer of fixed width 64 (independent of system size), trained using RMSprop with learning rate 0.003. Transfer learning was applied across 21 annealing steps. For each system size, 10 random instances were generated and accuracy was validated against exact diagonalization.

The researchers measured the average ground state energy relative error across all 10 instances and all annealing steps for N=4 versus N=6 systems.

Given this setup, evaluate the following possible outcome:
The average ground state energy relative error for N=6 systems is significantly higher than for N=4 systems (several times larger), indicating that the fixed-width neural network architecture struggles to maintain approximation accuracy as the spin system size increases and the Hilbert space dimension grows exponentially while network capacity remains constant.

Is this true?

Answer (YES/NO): NO